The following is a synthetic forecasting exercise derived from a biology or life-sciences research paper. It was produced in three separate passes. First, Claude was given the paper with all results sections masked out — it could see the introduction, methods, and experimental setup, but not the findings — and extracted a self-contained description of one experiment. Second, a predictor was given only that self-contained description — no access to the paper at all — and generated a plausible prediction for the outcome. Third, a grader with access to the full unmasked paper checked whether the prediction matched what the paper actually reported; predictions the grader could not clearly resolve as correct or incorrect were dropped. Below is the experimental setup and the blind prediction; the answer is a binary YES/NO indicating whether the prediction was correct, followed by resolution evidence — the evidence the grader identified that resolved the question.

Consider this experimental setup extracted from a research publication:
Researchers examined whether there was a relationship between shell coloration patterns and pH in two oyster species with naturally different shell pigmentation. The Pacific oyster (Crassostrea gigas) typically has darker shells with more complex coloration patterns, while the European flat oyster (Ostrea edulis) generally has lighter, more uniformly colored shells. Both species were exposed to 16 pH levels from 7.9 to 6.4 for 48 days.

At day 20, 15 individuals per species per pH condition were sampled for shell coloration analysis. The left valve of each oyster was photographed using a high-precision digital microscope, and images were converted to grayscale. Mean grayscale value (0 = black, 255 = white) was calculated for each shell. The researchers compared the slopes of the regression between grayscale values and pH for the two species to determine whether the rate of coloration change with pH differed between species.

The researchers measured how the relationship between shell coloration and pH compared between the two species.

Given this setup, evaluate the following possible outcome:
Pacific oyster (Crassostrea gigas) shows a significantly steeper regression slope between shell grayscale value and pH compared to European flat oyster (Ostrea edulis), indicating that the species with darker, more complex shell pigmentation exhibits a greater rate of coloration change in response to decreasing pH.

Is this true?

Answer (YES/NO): NO